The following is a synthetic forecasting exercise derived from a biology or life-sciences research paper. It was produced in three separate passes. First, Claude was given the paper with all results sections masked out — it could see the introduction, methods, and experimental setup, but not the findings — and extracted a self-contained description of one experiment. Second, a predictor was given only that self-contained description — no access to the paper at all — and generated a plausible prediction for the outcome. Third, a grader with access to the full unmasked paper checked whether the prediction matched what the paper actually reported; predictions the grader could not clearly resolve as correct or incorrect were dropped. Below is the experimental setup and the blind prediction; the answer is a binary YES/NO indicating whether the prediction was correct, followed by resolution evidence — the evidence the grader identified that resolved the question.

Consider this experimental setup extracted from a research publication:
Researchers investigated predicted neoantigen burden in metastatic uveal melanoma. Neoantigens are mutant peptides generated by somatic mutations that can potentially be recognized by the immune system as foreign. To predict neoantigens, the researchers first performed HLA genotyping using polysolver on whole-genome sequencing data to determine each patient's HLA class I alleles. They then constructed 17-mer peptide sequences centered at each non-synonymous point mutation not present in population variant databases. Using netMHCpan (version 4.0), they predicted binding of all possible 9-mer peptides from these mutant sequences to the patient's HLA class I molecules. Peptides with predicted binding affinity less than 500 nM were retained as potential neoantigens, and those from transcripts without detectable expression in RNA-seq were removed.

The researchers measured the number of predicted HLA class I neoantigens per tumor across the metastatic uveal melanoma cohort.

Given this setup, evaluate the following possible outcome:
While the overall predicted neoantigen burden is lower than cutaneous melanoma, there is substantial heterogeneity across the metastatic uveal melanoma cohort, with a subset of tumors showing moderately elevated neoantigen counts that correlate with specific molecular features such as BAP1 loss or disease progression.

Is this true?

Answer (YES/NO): NO